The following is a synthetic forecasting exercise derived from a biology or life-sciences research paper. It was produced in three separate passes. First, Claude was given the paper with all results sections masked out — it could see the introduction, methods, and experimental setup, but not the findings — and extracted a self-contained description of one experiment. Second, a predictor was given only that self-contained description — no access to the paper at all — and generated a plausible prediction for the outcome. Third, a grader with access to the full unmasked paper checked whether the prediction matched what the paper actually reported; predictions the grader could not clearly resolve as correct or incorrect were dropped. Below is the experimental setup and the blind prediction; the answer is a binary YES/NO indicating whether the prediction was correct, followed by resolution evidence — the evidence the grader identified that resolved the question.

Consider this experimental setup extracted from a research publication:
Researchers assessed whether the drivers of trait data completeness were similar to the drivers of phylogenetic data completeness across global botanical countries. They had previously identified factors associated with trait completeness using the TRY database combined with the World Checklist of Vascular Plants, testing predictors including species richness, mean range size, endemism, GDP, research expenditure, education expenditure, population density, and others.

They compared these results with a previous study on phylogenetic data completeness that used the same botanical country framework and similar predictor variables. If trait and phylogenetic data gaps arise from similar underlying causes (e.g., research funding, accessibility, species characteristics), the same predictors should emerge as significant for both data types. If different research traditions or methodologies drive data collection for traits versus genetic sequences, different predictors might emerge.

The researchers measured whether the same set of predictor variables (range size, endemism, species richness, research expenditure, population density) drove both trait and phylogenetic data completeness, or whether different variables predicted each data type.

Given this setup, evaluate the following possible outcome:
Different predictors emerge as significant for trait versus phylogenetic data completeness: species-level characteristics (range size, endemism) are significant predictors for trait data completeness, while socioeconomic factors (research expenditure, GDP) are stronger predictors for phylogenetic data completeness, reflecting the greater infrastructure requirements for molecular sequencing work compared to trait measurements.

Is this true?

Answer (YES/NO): NO